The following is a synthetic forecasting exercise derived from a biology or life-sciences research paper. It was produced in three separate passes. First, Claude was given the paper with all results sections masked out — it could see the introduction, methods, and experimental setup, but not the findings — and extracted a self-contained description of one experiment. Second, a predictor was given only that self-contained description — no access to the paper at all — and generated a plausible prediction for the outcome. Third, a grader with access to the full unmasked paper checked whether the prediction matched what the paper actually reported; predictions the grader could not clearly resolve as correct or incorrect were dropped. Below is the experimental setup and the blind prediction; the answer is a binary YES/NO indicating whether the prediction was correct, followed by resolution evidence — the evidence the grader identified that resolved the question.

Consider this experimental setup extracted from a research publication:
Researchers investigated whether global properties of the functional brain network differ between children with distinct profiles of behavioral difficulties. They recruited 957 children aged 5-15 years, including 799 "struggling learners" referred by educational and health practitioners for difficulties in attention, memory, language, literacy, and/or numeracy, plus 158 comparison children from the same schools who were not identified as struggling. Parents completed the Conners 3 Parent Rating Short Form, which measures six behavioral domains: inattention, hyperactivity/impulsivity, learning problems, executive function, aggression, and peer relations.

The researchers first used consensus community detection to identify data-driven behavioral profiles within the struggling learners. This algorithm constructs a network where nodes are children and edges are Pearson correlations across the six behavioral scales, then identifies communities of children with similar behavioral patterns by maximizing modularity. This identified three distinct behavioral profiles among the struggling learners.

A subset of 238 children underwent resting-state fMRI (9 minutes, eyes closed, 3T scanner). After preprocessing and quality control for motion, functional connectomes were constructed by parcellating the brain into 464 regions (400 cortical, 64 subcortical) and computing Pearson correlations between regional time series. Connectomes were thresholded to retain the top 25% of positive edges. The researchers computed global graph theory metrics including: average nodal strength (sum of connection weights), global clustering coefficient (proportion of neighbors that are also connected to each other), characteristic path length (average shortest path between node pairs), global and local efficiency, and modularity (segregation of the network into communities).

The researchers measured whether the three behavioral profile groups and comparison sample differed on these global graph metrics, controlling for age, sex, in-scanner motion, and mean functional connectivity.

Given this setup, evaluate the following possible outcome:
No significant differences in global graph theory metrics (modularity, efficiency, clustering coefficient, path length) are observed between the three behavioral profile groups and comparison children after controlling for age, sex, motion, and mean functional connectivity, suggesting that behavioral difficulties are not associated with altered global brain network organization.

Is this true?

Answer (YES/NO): YES